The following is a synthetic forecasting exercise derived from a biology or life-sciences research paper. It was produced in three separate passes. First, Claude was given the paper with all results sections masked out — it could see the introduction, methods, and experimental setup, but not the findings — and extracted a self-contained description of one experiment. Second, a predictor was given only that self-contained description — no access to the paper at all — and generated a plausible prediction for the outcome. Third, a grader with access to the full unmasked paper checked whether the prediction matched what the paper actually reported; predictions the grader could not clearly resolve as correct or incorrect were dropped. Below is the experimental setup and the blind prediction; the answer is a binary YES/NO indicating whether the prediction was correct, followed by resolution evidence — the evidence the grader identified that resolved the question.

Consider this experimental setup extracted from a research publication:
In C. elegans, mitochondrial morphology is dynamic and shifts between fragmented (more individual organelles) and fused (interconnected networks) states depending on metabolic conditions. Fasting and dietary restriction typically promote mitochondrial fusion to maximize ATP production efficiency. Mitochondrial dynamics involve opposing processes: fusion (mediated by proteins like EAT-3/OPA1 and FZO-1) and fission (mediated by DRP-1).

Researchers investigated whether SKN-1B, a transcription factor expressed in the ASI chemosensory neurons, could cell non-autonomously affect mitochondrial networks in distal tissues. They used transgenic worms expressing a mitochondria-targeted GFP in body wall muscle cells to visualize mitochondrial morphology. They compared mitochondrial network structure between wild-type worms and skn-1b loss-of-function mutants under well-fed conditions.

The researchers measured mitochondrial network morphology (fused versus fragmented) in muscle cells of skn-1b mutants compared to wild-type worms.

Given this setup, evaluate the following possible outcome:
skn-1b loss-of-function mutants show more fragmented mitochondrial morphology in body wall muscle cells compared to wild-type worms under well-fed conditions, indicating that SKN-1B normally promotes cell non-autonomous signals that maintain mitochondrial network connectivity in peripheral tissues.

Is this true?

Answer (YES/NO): NO